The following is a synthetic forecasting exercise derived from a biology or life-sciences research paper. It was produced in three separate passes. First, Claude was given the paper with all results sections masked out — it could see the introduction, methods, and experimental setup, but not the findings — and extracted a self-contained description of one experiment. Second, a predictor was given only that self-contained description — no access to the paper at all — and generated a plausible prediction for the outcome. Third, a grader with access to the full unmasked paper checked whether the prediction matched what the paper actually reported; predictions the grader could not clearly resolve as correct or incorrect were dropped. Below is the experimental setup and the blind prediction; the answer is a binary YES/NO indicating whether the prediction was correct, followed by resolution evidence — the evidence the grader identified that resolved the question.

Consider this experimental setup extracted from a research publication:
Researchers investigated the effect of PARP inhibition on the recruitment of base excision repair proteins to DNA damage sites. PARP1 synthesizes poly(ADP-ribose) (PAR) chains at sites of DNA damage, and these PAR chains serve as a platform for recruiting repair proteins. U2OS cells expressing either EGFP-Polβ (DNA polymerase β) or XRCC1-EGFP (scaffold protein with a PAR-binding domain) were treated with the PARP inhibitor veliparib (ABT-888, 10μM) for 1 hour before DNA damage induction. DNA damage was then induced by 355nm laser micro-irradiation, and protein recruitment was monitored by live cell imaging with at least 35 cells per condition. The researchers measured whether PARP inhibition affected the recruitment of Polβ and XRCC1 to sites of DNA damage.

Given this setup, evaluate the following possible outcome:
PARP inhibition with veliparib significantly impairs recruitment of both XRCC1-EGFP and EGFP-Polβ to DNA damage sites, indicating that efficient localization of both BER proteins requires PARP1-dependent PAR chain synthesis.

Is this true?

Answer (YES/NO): YES